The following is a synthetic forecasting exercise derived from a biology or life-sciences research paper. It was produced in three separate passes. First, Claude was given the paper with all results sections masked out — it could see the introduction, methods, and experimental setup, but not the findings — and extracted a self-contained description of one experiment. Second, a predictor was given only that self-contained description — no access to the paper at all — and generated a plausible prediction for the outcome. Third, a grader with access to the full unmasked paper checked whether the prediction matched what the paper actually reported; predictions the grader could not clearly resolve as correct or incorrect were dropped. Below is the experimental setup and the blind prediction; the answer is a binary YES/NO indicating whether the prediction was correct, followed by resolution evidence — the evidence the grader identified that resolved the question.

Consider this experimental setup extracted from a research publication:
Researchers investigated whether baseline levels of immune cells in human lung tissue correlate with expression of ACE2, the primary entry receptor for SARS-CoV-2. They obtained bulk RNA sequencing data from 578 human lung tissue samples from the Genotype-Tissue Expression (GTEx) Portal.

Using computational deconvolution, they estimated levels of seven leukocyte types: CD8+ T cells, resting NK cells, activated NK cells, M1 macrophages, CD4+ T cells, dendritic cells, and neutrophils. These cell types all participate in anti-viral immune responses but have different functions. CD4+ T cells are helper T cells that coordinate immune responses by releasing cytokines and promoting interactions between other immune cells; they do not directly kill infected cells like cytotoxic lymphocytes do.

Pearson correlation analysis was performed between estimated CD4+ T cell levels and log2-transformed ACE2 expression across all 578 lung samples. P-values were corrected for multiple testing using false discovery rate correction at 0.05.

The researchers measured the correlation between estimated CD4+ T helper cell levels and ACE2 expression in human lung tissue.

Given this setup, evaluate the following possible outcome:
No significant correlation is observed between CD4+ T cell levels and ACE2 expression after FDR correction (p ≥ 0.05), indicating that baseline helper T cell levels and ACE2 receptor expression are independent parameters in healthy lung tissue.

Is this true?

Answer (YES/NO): YES